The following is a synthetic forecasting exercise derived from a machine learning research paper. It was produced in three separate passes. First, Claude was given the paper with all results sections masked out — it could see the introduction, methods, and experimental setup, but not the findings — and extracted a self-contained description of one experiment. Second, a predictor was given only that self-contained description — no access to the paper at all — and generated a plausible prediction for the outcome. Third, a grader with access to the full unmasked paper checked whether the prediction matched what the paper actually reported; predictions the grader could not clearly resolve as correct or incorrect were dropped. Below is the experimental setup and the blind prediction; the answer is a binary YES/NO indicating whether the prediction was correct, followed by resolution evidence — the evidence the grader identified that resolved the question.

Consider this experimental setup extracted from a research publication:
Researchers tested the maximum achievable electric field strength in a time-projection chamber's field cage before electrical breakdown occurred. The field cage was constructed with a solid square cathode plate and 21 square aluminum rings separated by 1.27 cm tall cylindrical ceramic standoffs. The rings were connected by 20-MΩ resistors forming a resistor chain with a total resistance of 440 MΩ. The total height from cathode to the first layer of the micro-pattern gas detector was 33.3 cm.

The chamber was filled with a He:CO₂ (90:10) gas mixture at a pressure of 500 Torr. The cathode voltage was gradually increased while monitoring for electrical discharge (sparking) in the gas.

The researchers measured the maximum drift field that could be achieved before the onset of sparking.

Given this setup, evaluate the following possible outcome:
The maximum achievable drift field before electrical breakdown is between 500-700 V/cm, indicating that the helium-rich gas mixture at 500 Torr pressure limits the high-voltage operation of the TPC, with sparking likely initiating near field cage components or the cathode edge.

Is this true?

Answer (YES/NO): NO